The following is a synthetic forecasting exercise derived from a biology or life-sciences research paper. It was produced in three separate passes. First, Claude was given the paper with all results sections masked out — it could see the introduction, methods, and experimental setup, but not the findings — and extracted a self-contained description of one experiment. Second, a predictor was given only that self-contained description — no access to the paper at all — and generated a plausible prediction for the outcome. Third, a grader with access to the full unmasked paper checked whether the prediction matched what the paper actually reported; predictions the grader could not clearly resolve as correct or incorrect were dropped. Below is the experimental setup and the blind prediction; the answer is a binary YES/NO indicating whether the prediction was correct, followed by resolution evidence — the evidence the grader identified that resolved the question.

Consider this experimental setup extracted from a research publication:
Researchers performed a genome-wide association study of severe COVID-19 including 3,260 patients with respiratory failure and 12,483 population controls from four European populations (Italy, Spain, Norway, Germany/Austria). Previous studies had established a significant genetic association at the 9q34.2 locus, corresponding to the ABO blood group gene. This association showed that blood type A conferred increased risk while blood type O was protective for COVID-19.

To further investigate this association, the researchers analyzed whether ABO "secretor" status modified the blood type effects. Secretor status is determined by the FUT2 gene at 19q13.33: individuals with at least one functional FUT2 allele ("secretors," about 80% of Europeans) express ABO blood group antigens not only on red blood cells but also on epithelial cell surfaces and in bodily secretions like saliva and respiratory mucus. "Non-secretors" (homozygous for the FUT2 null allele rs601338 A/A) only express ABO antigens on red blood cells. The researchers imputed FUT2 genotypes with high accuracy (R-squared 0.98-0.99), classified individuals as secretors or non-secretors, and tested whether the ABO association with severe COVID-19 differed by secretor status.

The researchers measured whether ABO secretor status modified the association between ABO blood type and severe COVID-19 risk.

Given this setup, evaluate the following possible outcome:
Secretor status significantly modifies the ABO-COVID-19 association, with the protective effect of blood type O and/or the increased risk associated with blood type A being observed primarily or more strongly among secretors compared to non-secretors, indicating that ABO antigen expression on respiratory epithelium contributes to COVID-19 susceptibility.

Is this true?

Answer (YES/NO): NO